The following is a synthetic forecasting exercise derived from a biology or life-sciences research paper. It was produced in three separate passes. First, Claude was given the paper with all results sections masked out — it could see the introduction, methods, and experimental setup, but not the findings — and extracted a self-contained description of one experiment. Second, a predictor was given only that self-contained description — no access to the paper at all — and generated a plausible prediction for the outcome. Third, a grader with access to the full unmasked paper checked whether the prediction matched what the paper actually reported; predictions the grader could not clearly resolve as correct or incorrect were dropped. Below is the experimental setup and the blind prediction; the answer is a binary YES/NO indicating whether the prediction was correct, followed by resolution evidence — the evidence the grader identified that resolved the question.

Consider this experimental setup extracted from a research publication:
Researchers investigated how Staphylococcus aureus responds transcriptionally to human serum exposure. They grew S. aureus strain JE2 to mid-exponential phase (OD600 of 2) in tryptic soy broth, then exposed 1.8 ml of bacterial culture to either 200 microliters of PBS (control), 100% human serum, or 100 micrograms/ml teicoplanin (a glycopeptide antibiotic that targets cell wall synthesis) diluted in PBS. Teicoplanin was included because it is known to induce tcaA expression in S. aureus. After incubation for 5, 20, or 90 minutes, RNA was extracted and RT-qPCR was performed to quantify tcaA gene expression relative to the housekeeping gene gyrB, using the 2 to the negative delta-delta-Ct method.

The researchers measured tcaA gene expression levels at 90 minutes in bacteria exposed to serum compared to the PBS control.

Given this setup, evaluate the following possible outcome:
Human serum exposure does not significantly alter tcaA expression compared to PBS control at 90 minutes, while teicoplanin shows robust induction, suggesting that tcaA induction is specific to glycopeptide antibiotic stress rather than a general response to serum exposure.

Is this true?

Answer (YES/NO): NO